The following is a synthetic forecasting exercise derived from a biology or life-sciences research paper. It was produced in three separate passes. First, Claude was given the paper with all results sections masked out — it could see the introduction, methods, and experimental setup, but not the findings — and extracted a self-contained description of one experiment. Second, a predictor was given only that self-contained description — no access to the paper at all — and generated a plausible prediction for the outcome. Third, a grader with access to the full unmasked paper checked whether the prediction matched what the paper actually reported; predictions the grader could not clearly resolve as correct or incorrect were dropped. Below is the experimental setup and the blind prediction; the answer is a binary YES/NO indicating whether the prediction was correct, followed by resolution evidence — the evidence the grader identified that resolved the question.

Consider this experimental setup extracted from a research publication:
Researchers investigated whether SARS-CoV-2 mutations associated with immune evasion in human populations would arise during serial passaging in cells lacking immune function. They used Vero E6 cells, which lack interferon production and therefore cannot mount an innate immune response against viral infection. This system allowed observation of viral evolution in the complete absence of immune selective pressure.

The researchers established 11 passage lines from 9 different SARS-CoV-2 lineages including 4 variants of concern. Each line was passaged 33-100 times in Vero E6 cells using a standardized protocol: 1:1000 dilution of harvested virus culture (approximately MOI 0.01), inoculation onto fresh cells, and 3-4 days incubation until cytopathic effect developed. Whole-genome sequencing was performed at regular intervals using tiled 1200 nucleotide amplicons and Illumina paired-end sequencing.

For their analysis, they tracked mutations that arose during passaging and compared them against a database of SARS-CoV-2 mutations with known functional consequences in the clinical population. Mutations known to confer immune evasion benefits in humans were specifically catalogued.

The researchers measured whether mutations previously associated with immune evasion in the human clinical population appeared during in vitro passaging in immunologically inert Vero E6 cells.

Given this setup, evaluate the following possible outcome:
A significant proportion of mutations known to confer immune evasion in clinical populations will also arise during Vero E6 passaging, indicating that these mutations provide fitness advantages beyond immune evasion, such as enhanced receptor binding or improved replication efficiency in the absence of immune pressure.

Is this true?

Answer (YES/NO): YES